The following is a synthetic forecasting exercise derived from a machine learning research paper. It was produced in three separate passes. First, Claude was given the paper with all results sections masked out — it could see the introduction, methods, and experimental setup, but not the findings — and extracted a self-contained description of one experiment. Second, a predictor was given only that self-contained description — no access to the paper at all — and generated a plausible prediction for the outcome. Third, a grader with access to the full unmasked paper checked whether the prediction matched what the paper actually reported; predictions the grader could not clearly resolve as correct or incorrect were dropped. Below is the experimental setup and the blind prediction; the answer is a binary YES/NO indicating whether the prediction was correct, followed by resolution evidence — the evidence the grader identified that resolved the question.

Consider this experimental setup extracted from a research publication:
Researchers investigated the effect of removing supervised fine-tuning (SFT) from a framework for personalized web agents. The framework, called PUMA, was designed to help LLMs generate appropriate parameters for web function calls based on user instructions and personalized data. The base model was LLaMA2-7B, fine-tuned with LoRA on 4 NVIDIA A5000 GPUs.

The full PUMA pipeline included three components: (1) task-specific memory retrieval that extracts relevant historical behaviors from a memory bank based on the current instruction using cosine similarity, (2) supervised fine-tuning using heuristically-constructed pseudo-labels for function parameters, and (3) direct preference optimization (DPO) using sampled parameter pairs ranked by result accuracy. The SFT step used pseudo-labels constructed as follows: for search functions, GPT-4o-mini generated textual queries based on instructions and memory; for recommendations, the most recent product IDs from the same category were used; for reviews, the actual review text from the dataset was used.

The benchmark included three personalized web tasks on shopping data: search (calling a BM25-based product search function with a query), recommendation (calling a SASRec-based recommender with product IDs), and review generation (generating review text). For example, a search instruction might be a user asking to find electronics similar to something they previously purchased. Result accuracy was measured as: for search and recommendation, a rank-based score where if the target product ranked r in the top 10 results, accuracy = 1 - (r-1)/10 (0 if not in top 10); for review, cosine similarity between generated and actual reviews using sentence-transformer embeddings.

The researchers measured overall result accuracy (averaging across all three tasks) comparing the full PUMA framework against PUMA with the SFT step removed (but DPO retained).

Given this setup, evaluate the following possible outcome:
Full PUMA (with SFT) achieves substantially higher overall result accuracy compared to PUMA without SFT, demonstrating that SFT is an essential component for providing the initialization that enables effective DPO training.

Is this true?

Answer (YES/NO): YES